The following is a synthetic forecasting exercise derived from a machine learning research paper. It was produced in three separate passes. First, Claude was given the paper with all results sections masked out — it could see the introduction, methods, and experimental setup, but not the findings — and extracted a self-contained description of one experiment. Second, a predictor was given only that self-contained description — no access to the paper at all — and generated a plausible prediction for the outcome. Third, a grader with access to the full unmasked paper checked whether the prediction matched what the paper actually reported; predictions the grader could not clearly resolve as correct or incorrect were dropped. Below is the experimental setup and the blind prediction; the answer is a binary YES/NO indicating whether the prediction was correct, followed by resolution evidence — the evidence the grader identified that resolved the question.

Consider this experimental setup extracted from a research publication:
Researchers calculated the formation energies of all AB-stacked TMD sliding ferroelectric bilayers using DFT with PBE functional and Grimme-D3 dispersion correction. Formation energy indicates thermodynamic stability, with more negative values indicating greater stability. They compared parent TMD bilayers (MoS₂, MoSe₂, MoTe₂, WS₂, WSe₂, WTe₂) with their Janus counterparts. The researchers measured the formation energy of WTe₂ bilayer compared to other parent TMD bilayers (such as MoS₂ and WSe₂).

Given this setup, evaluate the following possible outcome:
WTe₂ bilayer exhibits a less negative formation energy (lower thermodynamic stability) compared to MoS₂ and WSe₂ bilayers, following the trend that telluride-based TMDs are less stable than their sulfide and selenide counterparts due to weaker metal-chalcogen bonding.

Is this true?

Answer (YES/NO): YES